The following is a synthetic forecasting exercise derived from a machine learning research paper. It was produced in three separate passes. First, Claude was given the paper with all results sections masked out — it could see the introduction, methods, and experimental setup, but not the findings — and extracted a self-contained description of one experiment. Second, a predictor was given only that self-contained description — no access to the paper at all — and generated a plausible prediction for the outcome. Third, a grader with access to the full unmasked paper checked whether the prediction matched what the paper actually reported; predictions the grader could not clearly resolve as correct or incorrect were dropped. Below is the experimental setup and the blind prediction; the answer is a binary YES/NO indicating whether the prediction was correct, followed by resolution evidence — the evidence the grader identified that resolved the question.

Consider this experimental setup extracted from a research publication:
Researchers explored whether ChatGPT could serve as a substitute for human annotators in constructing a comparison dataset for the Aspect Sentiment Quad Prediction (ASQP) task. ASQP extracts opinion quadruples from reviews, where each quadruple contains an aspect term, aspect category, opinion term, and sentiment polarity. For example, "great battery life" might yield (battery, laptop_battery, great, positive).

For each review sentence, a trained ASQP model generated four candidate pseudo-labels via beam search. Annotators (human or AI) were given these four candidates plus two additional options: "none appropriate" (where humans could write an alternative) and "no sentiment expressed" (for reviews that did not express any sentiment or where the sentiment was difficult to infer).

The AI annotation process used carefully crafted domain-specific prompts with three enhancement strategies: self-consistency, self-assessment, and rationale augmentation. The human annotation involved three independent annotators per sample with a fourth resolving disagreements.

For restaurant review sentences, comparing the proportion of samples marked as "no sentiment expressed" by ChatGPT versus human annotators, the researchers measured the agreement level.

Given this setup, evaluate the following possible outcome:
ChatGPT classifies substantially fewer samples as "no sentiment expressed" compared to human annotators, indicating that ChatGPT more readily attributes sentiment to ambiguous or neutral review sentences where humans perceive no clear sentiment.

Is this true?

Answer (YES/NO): NO